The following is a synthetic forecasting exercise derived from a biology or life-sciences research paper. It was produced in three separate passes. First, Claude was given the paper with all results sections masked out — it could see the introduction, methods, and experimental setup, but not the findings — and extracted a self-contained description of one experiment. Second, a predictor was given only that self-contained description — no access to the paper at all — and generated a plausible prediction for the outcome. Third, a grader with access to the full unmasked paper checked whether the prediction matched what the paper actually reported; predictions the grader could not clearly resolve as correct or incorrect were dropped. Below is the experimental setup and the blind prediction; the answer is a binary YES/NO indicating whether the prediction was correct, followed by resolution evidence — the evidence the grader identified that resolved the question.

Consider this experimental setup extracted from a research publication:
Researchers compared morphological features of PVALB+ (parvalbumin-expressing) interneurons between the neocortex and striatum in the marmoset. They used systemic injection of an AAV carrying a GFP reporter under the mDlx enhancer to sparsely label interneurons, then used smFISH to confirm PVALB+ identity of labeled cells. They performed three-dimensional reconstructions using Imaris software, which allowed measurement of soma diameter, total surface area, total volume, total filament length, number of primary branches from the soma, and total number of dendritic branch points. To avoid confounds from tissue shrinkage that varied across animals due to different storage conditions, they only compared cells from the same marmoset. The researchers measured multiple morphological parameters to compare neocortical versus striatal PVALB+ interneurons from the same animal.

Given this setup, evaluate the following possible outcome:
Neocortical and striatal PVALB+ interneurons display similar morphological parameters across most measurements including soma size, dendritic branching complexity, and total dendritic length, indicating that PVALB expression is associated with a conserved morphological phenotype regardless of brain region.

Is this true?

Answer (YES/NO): NO